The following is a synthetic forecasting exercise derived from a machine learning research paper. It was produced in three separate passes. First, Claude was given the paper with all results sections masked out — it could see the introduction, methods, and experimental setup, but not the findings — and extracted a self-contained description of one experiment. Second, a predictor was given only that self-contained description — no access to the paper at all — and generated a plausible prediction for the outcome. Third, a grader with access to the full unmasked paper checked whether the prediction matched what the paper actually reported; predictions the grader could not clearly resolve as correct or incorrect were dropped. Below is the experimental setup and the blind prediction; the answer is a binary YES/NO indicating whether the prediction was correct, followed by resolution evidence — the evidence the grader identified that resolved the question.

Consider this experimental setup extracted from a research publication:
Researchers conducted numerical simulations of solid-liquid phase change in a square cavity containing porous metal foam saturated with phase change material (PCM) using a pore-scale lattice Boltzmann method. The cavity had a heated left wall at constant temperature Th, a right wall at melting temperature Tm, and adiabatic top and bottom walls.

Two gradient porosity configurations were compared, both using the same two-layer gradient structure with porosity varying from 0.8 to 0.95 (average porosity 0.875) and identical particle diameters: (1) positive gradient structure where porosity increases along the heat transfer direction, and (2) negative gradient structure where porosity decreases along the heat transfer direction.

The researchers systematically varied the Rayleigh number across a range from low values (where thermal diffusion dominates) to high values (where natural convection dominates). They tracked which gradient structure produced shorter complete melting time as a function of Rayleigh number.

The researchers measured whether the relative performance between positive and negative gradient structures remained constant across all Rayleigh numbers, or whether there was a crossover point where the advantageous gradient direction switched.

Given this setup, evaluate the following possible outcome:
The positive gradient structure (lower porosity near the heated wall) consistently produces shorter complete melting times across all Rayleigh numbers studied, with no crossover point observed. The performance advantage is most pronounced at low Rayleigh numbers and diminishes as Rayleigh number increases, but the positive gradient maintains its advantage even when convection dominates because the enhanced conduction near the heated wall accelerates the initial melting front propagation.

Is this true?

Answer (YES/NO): NO